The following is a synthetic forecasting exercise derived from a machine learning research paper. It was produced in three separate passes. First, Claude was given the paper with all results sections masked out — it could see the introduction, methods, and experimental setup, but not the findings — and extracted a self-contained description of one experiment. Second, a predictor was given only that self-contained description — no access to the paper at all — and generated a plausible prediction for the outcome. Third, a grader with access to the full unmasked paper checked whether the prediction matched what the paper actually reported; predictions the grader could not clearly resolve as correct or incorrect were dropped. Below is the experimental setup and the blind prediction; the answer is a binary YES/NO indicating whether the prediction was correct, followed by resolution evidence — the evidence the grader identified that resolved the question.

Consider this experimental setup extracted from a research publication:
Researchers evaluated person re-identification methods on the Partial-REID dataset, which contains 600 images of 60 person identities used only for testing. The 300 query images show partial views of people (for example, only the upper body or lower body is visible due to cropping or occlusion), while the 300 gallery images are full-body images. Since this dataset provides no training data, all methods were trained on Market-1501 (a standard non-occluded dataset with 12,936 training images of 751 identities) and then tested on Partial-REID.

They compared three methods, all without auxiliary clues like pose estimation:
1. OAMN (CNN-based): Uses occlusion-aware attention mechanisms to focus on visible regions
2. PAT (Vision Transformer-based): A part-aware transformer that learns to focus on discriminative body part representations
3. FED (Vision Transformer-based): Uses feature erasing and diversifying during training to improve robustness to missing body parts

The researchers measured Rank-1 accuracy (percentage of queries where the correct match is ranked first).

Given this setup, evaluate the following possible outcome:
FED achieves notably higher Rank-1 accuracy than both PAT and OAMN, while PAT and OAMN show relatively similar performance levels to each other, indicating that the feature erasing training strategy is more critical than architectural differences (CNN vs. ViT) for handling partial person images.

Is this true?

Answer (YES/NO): NO